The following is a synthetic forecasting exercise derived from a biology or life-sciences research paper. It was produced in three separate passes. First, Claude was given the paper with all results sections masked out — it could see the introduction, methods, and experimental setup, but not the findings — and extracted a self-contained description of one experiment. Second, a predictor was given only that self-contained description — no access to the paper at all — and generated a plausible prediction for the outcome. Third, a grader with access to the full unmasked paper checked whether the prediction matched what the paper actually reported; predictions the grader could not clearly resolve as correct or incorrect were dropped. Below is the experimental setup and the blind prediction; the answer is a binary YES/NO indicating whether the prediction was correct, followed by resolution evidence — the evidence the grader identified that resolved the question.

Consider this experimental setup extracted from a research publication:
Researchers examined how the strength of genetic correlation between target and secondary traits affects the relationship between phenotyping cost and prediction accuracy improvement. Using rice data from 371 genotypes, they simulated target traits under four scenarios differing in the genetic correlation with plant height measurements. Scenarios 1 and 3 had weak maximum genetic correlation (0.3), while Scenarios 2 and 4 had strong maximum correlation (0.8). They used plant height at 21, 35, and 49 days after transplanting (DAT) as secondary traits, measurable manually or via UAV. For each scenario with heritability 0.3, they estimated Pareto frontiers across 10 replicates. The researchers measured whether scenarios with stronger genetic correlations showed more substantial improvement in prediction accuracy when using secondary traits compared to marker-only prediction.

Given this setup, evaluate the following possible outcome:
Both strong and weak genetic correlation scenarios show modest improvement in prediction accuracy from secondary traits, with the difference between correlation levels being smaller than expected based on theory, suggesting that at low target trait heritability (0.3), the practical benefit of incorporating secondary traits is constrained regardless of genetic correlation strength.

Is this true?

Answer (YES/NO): NO